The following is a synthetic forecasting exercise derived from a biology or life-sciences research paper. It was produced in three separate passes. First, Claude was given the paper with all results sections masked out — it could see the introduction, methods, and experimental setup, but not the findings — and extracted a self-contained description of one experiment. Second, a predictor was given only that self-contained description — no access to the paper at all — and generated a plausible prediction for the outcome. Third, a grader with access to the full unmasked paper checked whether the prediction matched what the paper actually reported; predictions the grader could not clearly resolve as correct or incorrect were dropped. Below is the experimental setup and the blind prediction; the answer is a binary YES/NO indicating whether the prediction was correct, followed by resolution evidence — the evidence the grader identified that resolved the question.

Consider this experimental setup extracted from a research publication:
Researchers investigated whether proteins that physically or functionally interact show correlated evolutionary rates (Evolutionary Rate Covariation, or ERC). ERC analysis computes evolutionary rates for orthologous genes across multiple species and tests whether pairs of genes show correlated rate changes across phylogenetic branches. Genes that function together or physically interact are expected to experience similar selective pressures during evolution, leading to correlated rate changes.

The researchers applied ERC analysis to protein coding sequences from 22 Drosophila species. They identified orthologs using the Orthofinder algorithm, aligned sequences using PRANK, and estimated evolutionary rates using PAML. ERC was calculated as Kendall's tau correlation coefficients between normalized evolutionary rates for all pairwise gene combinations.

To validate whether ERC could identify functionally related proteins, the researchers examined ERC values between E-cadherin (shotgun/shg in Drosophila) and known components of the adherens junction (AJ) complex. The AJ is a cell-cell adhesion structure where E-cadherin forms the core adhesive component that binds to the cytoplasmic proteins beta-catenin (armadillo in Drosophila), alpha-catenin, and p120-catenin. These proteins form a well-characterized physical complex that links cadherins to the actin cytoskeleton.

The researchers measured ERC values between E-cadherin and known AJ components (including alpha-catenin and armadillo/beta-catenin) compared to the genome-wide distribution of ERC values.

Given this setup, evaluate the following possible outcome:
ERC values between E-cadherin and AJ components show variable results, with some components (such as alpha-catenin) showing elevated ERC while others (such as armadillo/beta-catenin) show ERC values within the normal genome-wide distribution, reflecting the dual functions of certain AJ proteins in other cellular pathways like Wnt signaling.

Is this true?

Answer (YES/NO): YES